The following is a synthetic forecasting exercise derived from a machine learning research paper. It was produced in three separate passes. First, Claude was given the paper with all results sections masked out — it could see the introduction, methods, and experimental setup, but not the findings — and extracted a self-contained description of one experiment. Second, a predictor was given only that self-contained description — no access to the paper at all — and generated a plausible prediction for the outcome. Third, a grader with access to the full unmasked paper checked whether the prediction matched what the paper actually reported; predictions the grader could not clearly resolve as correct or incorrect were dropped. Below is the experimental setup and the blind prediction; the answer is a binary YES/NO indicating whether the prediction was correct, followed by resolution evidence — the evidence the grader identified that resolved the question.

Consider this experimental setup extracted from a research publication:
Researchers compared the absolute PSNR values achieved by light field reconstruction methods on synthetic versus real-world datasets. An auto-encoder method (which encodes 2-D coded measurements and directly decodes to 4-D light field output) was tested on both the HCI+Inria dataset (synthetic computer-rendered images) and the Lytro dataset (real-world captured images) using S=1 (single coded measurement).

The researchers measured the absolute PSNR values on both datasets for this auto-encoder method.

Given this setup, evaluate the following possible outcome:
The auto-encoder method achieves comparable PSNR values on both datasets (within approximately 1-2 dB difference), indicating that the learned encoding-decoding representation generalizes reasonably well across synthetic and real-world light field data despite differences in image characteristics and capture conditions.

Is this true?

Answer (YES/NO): YES